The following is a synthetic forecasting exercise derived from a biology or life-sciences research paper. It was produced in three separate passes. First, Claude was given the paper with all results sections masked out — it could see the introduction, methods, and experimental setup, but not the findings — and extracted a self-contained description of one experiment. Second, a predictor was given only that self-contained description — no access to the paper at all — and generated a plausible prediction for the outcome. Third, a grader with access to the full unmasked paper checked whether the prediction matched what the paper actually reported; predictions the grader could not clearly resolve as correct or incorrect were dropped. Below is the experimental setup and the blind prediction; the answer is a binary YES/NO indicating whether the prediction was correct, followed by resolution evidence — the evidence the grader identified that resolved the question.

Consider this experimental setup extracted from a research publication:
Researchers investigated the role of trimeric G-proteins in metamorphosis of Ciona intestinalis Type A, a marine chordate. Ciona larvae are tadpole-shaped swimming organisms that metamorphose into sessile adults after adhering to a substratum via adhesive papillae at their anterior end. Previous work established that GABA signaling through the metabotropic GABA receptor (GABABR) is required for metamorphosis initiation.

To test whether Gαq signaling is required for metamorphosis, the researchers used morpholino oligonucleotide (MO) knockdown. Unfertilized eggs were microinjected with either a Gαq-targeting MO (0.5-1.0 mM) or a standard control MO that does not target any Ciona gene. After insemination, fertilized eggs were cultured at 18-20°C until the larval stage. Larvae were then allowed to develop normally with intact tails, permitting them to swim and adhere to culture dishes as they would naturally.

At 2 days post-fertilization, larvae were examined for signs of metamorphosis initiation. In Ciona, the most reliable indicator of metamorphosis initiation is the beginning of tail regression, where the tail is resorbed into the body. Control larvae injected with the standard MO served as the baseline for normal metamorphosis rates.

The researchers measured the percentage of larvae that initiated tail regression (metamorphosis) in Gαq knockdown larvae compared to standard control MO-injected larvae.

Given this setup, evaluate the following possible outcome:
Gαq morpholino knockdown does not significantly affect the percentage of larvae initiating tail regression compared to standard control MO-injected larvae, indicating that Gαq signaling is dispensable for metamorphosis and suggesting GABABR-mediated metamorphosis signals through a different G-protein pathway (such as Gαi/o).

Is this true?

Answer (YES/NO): NO